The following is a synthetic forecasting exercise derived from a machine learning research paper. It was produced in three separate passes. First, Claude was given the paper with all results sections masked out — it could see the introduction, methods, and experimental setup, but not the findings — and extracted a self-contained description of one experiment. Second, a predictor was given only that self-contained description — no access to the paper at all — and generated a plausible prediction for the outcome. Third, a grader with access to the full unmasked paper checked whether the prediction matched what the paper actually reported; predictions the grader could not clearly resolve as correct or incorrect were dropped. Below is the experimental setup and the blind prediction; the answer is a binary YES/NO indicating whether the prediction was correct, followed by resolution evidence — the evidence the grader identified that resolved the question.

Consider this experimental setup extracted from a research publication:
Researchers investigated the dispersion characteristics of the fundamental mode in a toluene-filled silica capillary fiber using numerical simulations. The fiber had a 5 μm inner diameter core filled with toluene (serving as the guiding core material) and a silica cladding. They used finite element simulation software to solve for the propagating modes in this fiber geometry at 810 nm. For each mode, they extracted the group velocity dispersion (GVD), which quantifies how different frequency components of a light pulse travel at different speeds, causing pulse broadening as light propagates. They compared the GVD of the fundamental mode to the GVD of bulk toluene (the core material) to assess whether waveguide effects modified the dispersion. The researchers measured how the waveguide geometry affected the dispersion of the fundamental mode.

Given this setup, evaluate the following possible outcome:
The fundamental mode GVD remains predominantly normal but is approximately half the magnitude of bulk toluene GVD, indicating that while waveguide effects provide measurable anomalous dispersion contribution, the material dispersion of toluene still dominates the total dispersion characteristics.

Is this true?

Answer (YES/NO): NO